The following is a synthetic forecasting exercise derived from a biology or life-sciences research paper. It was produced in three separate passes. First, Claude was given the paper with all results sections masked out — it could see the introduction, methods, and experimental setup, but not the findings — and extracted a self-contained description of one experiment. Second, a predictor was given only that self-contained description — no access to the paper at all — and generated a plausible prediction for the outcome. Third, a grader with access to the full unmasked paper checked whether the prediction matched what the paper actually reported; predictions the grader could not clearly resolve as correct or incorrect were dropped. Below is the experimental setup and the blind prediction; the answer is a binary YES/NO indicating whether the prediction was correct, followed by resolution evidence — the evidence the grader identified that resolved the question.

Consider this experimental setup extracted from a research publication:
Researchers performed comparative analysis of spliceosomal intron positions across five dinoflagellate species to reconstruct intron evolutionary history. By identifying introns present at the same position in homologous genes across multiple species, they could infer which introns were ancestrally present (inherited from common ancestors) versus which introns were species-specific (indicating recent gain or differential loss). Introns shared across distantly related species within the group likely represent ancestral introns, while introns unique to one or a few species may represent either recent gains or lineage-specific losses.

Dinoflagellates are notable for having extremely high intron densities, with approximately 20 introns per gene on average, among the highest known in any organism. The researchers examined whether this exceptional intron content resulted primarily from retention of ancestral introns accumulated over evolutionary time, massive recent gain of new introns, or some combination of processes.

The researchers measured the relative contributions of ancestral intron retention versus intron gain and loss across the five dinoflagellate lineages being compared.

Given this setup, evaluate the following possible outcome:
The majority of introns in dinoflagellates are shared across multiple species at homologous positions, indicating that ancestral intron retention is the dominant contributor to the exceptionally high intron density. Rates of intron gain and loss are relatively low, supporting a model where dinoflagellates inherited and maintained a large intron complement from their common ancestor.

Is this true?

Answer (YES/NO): NO